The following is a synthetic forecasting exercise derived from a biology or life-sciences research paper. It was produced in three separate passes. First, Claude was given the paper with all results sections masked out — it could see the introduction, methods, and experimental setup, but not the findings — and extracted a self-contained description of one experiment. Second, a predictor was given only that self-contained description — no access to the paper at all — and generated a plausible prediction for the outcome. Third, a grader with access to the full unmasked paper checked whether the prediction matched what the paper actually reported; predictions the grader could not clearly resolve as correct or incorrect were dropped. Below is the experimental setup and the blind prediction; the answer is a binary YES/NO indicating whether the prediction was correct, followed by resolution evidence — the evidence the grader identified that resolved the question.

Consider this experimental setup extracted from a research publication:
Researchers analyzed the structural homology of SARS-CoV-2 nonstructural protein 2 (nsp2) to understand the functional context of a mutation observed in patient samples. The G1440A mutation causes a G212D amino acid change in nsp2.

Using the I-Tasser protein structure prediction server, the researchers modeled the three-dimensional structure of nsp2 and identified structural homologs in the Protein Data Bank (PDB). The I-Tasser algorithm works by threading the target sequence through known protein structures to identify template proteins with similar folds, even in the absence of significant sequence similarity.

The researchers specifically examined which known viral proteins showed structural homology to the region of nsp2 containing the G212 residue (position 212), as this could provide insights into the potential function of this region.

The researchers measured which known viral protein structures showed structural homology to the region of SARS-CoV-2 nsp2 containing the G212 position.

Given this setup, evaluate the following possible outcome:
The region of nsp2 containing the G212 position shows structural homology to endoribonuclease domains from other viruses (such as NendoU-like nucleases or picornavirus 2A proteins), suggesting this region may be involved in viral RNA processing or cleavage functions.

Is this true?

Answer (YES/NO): NO